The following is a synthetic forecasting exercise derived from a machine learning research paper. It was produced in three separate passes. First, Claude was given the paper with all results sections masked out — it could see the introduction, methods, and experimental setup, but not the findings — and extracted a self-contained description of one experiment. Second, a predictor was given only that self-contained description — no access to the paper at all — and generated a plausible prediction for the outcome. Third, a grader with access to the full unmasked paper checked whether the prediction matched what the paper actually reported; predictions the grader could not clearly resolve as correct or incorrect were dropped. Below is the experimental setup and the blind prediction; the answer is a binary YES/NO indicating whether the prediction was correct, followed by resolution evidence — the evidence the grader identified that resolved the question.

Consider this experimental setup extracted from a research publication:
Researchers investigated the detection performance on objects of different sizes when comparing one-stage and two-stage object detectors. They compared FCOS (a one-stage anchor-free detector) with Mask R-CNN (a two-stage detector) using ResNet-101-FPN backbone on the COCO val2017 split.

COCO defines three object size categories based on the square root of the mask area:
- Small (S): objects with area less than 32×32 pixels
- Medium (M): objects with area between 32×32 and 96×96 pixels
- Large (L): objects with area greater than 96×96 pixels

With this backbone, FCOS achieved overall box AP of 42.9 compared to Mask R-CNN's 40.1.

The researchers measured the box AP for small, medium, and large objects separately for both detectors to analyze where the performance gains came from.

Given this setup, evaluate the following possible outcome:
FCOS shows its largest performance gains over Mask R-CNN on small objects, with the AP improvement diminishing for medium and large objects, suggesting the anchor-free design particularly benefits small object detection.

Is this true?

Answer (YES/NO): YES